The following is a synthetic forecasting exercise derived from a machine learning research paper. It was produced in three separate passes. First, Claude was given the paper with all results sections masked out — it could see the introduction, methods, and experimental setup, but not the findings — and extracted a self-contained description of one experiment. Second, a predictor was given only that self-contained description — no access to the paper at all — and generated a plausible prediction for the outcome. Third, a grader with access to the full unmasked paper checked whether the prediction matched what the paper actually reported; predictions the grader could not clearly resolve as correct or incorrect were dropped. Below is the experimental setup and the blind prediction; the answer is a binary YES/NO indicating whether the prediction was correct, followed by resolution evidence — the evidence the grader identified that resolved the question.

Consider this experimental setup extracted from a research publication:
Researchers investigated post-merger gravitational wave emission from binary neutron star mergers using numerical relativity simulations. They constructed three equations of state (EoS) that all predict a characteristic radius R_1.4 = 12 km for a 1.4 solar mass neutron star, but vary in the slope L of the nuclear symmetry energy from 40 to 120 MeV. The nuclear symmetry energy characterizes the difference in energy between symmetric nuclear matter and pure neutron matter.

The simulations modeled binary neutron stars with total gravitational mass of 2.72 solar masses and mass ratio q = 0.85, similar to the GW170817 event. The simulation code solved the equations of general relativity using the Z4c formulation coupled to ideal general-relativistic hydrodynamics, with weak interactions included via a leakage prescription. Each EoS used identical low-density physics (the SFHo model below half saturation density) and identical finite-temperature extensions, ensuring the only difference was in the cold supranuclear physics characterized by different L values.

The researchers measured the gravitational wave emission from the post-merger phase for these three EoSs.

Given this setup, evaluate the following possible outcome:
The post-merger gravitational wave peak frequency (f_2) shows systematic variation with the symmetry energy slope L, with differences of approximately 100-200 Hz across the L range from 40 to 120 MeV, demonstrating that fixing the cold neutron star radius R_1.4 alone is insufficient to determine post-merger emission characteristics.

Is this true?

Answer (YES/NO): NO